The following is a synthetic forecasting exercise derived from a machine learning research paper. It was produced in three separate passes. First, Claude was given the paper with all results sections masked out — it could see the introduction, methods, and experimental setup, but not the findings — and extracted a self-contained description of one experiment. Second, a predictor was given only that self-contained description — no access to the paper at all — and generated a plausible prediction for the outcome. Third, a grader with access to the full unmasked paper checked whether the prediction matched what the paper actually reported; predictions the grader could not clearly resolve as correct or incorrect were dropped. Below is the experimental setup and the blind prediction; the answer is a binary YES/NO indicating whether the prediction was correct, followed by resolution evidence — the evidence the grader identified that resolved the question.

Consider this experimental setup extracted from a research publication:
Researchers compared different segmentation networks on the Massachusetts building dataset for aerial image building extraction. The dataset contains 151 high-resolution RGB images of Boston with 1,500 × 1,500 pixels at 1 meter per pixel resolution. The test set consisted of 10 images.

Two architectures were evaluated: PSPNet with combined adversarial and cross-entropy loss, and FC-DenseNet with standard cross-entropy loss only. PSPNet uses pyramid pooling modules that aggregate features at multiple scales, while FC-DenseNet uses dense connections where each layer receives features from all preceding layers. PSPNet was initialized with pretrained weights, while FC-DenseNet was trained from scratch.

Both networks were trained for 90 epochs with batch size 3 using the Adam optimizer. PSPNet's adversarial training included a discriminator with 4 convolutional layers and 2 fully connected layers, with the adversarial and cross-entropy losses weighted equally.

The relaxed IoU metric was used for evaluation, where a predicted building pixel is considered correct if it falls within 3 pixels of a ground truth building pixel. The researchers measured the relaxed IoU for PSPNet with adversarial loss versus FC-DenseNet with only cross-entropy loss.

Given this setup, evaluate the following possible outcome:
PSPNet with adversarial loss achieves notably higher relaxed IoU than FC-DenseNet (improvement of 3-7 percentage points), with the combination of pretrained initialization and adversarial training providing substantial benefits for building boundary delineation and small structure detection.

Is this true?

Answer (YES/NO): NO